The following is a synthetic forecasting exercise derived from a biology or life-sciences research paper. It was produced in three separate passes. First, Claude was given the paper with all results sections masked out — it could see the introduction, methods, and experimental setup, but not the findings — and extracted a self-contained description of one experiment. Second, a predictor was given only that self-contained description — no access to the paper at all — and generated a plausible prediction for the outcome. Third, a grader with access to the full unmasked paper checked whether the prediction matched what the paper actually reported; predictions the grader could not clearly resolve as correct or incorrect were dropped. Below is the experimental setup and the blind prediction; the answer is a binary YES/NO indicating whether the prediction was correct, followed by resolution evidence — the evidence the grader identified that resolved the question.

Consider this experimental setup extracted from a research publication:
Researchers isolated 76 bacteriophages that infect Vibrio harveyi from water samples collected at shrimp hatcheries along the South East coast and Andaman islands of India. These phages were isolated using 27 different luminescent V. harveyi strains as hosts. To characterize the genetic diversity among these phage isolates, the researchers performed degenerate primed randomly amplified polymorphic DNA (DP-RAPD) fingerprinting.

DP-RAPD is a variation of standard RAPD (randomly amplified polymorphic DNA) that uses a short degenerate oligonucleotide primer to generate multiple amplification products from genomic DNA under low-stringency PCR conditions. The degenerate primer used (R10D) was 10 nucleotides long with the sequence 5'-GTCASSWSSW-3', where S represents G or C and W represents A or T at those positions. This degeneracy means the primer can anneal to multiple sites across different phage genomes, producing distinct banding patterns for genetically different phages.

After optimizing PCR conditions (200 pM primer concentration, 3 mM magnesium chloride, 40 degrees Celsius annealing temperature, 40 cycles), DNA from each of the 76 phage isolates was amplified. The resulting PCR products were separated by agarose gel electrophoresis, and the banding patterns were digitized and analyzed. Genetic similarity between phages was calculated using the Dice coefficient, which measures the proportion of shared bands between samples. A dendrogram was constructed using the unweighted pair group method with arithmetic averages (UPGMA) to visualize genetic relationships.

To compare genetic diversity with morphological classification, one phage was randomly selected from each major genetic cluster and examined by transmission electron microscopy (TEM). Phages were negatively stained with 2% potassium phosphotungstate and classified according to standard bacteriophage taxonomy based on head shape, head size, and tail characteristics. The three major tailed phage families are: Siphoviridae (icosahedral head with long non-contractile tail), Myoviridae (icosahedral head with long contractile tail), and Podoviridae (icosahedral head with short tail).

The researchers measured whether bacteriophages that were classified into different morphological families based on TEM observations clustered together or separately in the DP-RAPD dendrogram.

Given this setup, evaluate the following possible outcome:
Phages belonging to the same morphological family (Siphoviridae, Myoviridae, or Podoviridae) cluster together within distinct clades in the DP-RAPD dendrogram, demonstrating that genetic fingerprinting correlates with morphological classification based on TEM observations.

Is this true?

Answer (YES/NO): NO